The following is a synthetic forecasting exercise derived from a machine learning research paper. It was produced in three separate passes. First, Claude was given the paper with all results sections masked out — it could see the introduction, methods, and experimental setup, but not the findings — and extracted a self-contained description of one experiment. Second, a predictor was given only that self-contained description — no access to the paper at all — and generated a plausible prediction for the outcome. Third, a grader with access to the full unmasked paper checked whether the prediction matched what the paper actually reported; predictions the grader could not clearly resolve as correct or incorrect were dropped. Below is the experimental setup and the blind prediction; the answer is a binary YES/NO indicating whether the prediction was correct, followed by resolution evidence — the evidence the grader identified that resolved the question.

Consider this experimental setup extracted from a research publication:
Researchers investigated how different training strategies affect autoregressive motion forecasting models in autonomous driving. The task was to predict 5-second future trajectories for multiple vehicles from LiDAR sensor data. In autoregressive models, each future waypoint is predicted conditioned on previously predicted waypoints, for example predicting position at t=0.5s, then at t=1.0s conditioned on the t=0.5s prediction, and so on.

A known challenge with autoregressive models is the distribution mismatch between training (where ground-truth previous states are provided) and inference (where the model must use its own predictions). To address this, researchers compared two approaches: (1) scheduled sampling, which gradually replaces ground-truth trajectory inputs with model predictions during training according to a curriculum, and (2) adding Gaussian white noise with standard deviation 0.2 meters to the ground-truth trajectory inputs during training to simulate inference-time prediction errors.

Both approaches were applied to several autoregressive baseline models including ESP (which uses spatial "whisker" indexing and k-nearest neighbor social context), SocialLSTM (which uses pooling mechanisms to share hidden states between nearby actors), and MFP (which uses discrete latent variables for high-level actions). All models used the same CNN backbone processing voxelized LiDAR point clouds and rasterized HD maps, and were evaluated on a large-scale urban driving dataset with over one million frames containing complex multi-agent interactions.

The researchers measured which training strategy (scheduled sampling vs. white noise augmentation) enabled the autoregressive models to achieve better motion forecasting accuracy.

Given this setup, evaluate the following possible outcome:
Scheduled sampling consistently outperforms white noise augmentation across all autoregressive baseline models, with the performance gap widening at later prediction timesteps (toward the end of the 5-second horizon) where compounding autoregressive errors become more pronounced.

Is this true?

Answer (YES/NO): NO